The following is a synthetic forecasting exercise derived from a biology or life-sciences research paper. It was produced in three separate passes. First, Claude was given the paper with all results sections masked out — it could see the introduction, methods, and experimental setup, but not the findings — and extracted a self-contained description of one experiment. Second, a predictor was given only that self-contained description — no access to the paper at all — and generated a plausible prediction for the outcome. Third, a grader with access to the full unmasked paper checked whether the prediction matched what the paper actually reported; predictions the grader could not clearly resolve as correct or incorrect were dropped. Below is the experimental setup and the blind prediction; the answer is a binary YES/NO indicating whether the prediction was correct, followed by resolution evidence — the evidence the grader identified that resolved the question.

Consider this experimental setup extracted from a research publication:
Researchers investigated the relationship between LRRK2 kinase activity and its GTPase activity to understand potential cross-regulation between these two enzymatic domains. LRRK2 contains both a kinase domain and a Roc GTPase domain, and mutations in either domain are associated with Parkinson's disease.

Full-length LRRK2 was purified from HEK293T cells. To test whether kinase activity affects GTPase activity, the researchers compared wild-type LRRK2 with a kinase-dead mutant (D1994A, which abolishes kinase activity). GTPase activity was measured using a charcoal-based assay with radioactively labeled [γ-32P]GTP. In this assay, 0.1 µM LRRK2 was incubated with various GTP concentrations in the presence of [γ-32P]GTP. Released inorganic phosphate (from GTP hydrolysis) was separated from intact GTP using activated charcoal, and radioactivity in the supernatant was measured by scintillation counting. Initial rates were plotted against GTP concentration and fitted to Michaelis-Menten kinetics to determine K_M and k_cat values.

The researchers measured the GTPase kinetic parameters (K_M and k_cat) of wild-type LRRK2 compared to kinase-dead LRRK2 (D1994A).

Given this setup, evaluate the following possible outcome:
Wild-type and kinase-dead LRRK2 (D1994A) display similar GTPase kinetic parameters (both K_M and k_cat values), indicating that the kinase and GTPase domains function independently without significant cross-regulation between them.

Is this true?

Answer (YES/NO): NO